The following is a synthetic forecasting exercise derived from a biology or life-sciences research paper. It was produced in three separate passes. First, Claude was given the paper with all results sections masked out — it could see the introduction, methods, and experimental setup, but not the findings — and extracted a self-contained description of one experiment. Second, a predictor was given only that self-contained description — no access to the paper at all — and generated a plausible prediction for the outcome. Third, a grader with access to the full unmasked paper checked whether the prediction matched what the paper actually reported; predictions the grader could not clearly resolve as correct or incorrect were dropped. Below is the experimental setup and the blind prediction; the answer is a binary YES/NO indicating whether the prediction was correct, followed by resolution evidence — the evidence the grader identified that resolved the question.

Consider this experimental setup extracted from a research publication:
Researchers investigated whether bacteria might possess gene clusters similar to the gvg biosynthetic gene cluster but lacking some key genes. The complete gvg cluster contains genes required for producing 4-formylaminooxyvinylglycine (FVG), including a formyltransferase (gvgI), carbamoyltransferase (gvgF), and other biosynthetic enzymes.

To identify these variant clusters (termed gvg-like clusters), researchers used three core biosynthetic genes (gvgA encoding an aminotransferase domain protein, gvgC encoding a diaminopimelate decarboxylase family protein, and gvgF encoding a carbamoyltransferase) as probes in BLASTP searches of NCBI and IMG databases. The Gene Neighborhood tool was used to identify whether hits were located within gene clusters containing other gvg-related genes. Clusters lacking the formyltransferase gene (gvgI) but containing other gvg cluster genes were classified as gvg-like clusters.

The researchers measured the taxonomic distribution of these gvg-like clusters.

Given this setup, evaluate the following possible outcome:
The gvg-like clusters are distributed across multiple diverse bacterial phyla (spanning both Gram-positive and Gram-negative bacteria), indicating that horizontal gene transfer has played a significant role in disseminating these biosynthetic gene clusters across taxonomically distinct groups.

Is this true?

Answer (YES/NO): YES